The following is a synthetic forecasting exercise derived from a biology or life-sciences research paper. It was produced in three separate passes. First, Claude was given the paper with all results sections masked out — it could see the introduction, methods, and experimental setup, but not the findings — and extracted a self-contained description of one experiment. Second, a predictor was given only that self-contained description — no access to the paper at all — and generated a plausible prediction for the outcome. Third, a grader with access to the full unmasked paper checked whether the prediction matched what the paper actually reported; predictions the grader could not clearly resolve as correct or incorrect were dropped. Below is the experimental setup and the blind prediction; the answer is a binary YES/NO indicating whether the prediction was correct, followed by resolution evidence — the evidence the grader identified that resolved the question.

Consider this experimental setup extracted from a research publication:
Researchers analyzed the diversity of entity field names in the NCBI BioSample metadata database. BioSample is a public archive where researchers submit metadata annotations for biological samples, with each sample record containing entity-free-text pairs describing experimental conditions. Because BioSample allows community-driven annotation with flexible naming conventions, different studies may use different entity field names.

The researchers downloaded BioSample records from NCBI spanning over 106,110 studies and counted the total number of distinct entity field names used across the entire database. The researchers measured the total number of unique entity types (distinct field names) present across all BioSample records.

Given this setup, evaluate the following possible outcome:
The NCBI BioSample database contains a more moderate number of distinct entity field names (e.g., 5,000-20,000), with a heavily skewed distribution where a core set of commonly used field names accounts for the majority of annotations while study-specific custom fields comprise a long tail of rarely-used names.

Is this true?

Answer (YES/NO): YES